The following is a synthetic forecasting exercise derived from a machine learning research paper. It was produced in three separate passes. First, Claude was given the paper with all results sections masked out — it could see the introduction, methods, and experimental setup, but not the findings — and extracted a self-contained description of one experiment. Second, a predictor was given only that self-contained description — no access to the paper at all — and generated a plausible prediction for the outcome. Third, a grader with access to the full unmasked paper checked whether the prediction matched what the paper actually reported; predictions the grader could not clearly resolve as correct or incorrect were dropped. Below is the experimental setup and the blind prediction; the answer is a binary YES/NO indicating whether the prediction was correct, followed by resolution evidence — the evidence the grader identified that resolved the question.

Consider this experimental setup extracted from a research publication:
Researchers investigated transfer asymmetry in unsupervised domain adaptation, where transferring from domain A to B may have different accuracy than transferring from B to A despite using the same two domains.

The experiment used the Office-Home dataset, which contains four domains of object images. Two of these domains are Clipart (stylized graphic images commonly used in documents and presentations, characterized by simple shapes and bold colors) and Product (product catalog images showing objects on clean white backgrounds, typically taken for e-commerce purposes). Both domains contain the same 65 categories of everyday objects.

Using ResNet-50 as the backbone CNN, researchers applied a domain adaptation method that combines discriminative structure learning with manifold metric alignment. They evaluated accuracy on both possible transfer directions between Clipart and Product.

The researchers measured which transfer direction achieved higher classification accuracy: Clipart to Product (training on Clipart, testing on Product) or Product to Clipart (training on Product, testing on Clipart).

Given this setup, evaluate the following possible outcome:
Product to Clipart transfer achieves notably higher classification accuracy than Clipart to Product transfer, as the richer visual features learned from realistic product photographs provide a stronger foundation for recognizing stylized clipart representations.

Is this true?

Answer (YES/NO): NO